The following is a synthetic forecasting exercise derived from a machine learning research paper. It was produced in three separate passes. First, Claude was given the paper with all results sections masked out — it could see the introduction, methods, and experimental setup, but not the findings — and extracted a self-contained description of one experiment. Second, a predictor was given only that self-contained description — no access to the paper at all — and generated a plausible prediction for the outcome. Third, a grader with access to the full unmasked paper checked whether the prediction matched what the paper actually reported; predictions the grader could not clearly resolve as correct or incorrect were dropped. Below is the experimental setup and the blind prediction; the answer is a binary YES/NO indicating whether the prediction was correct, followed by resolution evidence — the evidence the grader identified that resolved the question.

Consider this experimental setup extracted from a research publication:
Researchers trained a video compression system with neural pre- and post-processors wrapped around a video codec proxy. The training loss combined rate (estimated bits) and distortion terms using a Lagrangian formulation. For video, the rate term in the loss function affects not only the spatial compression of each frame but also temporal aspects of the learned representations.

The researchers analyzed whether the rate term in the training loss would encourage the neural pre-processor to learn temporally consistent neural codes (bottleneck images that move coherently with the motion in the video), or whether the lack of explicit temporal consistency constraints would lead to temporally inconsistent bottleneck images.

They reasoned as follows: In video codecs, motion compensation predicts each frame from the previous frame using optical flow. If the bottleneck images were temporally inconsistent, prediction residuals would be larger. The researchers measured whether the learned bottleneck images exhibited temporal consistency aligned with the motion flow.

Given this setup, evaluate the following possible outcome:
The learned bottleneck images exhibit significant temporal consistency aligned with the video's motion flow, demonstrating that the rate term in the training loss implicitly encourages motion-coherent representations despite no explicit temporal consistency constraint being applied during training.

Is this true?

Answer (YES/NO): YES